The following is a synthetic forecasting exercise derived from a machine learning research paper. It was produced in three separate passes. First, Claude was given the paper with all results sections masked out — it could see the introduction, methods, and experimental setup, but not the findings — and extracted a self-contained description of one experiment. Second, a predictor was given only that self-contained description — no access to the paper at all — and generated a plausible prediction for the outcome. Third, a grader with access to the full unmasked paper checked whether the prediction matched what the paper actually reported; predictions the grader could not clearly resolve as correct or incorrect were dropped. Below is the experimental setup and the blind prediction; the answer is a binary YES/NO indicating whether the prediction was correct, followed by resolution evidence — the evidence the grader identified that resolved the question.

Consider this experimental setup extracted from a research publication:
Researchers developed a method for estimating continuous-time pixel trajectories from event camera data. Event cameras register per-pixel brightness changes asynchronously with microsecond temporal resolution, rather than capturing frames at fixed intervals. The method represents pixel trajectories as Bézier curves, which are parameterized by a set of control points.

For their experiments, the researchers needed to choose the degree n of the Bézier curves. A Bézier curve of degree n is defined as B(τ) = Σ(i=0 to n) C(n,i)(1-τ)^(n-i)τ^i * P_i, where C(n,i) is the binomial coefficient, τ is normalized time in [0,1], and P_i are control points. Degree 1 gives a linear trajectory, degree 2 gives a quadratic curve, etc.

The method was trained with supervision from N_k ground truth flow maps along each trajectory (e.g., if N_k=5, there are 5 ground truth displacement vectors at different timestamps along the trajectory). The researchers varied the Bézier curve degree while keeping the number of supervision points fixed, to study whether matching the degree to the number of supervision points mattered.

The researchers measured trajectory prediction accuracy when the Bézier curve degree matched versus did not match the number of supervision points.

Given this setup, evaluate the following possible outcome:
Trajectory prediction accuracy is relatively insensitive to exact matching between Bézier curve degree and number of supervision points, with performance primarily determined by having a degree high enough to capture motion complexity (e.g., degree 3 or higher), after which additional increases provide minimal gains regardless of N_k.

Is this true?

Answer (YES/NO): NO